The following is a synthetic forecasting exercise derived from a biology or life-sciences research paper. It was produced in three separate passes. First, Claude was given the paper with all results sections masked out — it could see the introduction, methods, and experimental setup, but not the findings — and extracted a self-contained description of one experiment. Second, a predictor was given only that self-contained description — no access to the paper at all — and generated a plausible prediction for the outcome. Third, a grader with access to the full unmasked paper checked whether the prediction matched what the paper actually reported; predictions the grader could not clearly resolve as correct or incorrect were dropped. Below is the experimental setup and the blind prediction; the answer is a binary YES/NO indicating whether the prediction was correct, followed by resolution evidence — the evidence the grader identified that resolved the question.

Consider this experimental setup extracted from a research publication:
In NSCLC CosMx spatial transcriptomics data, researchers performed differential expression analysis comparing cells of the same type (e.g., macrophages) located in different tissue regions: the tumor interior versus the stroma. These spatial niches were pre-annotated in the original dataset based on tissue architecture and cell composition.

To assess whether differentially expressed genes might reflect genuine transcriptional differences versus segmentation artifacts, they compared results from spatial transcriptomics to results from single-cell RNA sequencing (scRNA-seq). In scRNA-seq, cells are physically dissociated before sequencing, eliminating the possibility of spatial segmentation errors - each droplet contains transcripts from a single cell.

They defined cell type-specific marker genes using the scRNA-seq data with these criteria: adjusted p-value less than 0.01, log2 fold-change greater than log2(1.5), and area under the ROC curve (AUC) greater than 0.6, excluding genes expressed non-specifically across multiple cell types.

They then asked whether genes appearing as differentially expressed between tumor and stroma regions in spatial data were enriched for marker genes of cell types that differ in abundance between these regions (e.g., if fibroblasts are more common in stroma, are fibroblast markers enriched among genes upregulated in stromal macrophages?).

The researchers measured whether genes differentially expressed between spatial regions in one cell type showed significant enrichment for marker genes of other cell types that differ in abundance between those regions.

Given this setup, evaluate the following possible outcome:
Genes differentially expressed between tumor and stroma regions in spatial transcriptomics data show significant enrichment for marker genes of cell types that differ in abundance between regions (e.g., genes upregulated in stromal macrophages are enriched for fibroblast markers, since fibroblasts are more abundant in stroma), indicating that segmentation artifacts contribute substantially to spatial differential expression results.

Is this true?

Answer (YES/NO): YES